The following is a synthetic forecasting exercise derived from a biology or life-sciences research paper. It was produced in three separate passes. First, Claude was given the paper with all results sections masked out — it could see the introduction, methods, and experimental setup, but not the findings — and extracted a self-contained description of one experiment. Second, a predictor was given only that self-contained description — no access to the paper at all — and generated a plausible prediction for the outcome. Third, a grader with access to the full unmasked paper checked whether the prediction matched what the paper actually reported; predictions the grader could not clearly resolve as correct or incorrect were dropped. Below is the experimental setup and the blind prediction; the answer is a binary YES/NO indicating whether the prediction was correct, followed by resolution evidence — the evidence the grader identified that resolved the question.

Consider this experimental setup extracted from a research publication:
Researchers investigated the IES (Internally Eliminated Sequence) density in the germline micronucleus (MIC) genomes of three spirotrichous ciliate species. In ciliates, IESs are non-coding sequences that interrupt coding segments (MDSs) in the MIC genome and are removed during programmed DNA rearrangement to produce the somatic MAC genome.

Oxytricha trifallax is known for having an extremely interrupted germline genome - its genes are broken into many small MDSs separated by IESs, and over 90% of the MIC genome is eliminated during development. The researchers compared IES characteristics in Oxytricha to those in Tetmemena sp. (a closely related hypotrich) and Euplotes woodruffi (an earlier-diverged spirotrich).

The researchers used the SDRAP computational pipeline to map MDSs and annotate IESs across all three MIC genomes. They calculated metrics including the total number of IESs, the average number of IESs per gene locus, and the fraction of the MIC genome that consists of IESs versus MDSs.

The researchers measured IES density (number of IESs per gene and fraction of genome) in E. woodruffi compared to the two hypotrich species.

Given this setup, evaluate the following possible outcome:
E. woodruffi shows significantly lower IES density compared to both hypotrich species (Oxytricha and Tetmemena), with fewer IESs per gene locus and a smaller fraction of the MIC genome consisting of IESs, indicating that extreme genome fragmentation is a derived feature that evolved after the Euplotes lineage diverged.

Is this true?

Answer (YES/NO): YES